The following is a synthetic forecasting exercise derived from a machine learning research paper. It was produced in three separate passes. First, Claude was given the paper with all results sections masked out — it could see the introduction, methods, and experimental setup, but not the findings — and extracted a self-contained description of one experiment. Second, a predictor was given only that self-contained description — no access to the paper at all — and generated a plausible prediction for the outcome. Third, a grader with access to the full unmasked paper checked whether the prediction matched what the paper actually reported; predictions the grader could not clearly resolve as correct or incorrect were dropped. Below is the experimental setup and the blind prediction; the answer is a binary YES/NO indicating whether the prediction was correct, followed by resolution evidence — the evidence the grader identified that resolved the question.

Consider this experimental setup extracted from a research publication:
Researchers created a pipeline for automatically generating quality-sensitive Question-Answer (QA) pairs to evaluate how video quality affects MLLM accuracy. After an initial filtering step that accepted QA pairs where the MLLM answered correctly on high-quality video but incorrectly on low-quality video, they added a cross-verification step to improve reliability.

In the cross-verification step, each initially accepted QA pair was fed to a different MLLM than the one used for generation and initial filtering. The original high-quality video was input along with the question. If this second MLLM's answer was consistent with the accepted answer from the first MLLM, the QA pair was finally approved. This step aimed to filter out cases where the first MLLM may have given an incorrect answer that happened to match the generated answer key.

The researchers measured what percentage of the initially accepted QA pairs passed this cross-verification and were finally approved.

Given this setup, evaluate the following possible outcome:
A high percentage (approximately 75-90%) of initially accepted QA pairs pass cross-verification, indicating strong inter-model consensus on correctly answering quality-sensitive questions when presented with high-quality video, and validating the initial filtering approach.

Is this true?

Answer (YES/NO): NO